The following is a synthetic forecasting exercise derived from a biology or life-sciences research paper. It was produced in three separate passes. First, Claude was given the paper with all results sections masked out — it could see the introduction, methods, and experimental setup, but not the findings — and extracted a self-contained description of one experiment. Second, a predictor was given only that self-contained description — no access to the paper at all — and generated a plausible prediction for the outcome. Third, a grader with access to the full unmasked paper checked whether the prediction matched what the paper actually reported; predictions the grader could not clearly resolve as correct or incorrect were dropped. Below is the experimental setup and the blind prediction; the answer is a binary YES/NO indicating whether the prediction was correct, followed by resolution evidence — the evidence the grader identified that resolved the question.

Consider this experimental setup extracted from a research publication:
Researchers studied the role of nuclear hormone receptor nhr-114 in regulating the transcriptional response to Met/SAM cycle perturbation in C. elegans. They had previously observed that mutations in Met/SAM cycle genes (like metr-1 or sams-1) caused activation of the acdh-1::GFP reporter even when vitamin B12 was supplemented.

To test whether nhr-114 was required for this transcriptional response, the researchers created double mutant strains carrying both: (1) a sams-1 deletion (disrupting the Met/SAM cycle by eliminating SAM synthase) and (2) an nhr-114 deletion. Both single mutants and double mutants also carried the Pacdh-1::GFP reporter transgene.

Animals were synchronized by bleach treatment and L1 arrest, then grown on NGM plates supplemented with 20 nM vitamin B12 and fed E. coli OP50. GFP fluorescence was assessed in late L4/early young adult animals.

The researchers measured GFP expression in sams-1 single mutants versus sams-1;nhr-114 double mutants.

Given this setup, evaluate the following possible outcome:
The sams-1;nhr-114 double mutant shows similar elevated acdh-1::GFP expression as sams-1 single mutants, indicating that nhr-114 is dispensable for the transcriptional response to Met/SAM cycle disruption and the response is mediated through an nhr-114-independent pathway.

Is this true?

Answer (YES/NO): NO